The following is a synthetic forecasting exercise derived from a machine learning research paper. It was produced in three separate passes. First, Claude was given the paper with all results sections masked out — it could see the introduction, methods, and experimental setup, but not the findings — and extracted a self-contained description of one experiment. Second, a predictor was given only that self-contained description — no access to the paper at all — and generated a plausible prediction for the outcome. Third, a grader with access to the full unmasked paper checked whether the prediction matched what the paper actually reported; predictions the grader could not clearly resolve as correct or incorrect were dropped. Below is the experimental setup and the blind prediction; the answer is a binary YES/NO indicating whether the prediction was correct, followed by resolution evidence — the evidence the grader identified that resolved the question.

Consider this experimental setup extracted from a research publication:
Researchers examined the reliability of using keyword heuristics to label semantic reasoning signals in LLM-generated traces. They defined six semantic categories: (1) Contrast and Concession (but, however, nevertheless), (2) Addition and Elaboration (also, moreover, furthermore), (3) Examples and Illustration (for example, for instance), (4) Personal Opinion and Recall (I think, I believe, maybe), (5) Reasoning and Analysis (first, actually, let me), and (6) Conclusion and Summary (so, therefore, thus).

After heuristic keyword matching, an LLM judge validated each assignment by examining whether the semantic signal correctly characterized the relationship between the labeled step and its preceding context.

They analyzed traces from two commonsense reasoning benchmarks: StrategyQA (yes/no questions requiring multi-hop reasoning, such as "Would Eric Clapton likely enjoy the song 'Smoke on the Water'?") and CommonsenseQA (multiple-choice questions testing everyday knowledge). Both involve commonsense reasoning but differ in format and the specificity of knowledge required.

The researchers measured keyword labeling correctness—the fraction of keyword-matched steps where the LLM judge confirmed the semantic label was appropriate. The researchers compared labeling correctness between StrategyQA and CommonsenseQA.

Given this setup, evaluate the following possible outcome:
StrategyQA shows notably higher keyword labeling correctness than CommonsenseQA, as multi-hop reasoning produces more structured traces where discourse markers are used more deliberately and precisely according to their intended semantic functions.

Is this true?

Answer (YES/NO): NO